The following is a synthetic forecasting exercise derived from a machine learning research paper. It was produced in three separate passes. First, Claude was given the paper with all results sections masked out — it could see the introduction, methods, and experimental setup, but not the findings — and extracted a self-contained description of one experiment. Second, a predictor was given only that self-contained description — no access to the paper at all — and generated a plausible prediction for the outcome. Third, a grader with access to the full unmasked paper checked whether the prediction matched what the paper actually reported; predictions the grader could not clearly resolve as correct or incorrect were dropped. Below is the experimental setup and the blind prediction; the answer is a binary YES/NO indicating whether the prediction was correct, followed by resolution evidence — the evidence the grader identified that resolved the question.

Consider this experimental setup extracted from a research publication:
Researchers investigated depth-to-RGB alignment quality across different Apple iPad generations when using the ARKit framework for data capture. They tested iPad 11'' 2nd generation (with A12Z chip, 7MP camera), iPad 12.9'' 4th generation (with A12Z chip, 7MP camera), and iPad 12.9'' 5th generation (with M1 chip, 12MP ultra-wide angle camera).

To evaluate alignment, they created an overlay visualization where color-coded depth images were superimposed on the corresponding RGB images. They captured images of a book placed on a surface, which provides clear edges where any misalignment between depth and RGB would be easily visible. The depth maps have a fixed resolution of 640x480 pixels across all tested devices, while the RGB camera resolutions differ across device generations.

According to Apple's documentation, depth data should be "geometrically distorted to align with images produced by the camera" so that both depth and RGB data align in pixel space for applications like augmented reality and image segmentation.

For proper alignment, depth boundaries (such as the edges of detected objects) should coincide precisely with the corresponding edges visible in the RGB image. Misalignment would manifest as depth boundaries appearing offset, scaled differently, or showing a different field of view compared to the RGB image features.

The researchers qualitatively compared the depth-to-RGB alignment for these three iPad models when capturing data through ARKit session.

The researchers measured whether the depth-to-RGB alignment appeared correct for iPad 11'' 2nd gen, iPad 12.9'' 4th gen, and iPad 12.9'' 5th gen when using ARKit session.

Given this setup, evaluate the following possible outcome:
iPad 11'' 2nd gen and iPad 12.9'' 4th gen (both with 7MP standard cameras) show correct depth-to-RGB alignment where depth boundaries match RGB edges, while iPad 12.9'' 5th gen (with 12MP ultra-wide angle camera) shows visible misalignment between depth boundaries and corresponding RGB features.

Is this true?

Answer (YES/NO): NO